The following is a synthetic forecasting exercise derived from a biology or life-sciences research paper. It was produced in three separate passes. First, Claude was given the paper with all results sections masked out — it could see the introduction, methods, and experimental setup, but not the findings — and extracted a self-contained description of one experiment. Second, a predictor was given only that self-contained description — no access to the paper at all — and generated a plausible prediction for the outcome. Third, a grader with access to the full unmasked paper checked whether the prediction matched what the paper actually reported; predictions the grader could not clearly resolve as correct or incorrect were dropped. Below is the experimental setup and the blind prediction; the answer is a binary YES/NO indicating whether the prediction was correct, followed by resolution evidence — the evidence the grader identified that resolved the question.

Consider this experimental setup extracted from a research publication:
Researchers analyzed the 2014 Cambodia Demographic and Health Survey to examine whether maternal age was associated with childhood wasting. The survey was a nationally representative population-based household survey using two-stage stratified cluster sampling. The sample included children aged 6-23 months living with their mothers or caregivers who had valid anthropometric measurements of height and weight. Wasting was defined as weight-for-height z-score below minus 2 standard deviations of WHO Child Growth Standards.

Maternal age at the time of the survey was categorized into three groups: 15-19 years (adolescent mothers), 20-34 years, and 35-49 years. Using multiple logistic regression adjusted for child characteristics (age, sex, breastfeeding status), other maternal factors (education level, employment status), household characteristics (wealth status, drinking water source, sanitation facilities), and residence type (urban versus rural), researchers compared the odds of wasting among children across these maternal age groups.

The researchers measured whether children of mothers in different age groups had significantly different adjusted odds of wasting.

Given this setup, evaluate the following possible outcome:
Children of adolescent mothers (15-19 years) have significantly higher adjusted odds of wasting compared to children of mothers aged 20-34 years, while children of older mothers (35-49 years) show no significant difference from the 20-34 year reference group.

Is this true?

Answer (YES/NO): NO